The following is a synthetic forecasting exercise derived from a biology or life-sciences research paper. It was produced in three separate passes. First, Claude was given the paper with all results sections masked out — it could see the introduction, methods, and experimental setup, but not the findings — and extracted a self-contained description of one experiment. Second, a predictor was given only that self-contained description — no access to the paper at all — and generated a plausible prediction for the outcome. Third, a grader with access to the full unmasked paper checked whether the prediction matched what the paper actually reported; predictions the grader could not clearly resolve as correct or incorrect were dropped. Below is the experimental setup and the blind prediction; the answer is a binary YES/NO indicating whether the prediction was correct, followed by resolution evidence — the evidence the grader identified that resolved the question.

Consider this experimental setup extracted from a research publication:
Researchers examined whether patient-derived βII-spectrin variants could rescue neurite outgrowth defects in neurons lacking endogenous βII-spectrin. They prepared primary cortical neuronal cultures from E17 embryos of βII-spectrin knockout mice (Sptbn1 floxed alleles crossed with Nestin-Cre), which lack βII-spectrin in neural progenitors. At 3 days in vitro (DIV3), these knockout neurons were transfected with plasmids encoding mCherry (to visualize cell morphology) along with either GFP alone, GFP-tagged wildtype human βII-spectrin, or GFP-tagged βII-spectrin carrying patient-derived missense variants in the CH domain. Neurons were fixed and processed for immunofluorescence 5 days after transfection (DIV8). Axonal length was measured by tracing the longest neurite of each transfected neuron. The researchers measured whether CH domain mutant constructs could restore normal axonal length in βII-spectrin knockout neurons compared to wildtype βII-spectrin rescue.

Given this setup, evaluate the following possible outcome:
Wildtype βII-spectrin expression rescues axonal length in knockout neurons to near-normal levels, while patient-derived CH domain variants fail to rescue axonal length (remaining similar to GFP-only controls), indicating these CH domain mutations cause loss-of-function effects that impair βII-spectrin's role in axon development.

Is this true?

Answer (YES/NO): YES